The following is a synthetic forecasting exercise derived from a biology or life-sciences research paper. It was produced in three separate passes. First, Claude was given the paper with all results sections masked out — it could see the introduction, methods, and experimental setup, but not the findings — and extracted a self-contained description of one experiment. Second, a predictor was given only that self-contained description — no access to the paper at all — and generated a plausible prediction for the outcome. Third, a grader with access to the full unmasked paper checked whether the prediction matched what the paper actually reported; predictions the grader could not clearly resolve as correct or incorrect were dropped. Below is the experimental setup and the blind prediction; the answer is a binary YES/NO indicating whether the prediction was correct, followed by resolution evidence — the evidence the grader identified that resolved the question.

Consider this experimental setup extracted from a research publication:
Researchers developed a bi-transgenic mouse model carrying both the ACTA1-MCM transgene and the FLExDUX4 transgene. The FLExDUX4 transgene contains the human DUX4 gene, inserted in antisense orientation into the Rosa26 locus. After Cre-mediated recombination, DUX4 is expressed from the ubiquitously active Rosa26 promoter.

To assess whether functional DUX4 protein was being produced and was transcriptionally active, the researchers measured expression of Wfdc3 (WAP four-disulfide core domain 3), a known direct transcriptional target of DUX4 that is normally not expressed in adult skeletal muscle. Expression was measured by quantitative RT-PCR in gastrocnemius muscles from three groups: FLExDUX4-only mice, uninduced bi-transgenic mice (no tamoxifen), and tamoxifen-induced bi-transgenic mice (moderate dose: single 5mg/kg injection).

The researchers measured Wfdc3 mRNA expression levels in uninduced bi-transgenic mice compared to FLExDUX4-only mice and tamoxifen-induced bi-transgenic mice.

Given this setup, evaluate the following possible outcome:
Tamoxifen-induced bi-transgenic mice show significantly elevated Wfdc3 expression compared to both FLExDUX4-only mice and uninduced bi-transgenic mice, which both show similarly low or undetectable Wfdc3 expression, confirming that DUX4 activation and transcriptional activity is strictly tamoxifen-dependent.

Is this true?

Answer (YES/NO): NO